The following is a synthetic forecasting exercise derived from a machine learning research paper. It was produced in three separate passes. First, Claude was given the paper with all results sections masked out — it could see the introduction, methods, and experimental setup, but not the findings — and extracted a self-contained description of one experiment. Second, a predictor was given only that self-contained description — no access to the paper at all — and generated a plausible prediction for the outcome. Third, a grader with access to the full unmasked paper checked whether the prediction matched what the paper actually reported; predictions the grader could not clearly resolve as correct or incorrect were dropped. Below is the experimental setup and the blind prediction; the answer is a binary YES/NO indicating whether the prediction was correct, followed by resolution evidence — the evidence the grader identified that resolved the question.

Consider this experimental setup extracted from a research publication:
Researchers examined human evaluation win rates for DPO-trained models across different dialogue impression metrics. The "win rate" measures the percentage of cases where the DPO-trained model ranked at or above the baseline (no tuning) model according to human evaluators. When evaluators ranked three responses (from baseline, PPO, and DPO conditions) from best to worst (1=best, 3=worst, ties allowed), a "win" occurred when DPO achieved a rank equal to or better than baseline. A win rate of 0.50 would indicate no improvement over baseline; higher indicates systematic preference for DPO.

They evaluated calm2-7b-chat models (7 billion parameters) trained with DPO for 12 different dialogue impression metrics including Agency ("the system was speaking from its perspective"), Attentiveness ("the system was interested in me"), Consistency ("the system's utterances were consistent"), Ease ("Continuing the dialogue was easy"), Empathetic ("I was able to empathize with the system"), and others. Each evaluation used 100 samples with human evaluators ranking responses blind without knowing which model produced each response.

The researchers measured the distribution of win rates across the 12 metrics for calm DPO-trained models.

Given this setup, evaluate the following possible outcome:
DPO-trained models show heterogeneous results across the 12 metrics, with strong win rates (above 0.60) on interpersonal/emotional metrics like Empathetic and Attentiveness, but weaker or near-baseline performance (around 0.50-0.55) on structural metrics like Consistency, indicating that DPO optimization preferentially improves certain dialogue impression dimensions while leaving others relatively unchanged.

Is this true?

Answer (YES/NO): NO